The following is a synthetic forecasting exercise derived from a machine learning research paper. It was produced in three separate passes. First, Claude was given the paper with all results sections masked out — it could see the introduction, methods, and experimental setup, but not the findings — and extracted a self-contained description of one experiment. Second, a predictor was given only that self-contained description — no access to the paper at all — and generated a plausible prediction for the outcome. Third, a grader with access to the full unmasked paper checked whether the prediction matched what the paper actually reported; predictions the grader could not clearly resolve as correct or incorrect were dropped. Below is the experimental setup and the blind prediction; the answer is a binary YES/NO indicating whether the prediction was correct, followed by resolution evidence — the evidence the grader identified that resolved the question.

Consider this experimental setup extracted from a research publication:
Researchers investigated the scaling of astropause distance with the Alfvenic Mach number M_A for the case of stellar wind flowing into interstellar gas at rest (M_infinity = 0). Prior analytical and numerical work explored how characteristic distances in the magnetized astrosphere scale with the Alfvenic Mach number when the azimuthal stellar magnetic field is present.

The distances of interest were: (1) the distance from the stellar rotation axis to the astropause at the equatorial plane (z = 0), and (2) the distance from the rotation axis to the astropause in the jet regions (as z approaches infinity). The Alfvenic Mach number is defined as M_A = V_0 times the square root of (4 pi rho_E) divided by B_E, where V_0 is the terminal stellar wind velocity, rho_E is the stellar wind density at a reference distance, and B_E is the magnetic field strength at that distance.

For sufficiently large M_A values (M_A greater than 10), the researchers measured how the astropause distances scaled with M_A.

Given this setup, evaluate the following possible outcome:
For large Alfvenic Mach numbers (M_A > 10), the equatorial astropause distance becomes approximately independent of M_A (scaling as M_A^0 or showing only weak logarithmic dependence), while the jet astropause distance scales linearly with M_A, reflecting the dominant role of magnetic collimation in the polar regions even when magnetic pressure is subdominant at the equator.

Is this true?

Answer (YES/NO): NO